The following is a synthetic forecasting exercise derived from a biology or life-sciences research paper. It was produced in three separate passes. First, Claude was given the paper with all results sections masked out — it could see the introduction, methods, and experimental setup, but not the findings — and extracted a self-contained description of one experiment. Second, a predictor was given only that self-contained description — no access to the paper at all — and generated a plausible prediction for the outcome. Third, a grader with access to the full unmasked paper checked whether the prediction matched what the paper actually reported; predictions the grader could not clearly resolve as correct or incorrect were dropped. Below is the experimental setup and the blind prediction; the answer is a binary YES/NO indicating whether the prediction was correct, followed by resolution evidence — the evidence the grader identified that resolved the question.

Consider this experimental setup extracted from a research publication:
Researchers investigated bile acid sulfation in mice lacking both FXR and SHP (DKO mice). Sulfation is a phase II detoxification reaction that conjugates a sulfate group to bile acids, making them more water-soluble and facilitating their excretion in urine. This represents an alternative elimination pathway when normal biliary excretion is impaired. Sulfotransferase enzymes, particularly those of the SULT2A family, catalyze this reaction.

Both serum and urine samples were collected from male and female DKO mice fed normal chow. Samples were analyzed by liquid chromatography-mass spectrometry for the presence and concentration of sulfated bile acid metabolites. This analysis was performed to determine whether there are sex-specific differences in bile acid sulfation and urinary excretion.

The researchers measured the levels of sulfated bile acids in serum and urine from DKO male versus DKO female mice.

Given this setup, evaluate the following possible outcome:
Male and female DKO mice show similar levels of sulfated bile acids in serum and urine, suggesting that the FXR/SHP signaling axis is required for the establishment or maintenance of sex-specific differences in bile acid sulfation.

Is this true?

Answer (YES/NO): NO